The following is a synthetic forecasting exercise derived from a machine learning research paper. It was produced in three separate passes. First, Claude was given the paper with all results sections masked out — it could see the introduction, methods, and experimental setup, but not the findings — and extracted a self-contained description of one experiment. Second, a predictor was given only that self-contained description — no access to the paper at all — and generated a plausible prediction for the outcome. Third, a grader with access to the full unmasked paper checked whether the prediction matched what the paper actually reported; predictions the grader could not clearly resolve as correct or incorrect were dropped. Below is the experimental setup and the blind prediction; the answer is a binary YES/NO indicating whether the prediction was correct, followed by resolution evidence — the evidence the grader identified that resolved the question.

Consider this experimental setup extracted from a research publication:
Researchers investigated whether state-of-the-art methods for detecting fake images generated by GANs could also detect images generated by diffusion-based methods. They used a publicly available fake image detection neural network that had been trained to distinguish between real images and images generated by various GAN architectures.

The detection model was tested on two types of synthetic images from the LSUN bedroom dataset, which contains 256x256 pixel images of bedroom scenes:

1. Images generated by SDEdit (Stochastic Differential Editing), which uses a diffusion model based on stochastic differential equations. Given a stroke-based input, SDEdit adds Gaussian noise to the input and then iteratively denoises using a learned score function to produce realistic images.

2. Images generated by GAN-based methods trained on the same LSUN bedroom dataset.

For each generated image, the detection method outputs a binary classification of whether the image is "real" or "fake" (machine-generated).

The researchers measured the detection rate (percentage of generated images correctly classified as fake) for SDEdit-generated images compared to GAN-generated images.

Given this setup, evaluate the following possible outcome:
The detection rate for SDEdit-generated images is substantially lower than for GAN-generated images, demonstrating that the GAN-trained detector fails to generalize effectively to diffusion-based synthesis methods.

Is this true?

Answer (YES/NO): YES